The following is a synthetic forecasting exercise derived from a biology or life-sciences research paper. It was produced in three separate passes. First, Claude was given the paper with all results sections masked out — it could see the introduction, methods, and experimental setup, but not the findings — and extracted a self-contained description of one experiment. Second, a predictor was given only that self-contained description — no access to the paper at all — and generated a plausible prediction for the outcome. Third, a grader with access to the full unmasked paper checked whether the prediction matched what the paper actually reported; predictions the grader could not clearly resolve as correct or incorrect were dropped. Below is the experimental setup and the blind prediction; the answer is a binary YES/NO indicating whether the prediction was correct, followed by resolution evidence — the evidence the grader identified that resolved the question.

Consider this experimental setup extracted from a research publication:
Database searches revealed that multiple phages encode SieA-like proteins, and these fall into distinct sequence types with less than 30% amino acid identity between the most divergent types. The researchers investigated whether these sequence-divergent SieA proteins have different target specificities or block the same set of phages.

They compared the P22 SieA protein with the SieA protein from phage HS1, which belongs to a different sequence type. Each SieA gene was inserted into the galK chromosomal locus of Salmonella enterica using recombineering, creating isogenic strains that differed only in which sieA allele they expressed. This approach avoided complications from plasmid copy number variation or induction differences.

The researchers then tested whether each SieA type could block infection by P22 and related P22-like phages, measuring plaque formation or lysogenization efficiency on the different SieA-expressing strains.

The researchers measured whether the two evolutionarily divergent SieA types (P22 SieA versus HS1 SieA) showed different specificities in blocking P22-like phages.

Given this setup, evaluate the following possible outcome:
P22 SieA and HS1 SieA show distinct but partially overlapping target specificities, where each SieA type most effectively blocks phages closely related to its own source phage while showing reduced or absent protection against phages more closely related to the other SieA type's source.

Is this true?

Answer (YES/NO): NO